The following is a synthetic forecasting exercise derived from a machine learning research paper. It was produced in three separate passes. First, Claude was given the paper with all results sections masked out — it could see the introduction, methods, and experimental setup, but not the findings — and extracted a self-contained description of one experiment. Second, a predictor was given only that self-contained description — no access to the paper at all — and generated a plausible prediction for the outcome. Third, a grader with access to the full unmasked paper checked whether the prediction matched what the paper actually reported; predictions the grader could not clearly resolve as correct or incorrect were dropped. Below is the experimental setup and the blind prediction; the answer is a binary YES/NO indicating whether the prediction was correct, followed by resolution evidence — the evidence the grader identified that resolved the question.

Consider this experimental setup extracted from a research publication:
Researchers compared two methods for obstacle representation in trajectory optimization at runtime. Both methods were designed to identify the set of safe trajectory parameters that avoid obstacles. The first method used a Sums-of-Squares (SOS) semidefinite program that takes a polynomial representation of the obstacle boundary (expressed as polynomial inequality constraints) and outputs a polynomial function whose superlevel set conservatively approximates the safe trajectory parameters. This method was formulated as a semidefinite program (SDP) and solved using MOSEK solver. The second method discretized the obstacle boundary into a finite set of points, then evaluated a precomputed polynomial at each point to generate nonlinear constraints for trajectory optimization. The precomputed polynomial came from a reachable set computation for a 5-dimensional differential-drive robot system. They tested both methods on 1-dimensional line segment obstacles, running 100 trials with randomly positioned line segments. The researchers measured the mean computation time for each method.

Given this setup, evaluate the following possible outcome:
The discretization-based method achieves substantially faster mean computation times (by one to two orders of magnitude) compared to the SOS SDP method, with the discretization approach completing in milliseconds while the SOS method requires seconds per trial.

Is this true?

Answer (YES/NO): NO